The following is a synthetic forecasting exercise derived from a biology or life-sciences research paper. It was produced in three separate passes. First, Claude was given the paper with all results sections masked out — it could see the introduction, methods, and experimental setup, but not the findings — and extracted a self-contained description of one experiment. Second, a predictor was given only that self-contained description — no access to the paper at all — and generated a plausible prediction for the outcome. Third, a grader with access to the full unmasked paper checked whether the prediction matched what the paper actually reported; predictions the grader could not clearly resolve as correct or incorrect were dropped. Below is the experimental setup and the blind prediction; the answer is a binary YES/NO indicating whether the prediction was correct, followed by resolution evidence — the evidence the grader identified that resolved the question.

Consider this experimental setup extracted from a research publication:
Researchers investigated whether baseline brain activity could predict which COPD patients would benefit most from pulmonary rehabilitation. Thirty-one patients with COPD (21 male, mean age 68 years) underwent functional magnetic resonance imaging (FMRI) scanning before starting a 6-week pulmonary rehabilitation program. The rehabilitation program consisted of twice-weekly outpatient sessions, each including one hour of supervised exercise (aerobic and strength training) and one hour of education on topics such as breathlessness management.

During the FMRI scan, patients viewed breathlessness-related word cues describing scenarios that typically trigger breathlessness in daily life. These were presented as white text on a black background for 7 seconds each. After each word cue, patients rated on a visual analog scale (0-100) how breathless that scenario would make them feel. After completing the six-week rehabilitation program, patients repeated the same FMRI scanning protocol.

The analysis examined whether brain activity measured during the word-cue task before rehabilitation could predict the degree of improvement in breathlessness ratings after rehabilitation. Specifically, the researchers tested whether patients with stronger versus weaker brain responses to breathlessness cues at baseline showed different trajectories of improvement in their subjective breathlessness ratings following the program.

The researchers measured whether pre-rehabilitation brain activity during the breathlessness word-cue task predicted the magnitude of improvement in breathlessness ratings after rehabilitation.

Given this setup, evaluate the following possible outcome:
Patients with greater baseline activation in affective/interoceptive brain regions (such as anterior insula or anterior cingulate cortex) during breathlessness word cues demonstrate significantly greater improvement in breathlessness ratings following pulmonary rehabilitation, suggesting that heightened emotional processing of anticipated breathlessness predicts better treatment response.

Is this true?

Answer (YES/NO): YES